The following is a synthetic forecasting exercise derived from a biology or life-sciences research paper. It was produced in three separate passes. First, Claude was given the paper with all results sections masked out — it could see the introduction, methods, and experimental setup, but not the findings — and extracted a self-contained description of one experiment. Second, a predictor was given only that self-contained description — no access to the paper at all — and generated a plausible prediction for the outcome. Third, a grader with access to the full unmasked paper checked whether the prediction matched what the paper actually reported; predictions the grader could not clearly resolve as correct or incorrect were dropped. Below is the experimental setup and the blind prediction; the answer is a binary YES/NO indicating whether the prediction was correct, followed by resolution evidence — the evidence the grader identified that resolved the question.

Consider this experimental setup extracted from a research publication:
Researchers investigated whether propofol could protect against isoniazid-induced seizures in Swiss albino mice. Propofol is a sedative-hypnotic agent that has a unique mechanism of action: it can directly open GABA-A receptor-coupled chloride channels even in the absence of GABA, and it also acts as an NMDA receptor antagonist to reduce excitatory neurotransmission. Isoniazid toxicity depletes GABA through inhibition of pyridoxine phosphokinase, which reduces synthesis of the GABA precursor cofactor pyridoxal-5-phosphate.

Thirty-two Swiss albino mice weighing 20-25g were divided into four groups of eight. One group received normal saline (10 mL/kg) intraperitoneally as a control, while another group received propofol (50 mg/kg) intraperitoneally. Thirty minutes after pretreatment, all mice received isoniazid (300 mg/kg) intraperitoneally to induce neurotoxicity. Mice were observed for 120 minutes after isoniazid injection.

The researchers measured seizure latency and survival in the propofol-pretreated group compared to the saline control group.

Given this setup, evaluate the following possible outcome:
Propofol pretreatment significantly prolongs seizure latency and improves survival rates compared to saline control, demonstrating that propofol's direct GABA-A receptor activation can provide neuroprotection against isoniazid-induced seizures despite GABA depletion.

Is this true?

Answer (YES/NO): NO